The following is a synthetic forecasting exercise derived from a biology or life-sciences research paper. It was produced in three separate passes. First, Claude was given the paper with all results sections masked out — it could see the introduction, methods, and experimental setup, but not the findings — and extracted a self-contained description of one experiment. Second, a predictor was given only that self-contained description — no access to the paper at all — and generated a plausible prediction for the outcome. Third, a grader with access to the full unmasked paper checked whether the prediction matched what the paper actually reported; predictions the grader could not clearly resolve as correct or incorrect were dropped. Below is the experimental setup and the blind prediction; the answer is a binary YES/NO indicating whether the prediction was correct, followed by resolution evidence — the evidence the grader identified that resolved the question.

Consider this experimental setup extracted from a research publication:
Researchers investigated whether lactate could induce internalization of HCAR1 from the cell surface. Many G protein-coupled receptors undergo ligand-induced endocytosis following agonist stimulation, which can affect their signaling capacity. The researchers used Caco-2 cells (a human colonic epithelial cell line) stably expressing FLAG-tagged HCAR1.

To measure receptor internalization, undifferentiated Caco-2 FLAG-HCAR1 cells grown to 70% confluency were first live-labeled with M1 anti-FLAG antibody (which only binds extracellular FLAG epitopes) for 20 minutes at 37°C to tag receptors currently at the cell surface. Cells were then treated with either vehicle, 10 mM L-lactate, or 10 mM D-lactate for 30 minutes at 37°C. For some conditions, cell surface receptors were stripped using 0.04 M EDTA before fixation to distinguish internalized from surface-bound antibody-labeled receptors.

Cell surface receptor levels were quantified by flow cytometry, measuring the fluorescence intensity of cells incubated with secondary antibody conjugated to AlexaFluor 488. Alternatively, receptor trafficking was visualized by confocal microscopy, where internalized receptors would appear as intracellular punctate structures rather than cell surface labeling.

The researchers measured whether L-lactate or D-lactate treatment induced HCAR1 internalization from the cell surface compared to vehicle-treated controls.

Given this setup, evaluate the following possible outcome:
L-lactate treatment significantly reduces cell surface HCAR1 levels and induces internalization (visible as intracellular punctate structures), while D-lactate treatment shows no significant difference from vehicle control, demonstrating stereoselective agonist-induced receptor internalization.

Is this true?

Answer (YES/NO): NO